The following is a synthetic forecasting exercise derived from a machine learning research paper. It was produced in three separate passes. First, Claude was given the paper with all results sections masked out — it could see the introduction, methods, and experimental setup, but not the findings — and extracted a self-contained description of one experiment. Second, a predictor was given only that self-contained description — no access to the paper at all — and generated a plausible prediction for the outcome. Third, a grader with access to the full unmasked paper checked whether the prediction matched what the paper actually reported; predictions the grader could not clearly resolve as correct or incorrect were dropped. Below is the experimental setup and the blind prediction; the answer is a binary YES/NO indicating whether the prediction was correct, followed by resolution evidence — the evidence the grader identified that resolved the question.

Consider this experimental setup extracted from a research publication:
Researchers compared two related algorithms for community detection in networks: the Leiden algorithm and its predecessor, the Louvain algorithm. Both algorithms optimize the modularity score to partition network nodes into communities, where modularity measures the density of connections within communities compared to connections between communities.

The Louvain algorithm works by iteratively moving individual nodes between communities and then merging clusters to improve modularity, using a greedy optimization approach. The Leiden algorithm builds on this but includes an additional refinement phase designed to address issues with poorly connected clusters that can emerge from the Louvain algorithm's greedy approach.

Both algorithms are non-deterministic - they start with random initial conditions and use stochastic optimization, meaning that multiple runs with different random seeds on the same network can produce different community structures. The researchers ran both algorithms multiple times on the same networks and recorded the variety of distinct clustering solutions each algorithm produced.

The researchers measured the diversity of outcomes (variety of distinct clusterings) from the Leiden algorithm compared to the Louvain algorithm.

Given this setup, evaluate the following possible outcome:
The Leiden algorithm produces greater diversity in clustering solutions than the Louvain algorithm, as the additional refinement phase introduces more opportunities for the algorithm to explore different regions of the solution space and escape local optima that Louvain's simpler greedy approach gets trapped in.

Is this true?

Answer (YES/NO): YES